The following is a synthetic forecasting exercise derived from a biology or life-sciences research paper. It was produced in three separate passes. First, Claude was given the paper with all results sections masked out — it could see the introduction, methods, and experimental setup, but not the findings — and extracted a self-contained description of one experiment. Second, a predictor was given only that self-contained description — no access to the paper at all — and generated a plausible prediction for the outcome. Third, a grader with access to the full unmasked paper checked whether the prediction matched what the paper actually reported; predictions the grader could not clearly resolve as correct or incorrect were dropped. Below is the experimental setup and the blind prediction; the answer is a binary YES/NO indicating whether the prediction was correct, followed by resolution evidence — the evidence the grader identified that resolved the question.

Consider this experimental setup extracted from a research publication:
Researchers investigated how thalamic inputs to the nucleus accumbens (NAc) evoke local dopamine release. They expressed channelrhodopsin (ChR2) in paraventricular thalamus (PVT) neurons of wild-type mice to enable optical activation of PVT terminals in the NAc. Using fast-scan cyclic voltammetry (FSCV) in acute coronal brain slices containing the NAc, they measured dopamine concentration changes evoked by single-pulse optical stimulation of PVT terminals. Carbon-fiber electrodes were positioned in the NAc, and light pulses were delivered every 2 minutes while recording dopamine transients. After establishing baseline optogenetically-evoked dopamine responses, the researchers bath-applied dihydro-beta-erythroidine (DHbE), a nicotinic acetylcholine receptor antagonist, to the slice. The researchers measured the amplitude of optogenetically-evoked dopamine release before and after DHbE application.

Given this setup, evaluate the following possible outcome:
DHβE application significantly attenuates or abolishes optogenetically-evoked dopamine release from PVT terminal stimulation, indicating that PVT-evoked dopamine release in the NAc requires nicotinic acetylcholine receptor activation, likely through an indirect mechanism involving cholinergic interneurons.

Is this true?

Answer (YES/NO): YES